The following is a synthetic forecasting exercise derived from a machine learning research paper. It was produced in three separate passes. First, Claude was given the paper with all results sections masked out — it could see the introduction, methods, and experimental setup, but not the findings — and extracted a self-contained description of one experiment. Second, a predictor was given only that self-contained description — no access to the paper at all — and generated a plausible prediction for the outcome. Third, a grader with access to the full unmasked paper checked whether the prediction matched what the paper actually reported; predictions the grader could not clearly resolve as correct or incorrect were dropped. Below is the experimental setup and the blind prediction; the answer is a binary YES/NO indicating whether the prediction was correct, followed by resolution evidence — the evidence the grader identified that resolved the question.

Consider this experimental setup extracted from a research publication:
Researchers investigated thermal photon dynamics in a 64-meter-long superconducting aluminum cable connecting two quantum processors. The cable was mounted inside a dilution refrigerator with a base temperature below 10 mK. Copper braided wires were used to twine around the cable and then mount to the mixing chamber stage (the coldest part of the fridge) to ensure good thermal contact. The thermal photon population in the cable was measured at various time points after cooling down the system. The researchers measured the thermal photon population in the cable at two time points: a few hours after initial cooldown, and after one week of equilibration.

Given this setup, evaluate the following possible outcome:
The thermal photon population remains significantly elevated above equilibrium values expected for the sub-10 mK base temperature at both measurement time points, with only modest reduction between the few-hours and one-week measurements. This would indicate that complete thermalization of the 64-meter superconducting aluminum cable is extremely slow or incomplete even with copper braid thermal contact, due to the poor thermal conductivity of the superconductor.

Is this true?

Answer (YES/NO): NO